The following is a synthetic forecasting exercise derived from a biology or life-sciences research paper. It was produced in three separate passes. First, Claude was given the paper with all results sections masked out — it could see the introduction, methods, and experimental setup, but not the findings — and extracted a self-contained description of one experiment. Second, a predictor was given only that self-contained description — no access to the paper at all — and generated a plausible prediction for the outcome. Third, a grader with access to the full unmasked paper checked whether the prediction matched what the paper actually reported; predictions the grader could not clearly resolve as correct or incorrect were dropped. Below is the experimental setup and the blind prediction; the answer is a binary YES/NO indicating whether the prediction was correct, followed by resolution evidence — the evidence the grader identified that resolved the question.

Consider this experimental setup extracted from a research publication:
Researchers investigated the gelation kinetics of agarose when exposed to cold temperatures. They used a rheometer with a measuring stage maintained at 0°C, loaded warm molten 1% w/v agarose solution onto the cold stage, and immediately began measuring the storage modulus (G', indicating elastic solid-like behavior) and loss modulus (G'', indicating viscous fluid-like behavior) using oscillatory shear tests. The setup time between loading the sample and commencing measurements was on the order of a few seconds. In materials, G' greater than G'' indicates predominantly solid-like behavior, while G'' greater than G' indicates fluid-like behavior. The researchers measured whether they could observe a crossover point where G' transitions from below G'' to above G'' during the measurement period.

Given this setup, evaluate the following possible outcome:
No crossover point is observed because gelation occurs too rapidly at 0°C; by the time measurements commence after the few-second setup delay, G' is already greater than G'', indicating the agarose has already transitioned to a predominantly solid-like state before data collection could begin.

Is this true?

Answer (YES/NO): YES